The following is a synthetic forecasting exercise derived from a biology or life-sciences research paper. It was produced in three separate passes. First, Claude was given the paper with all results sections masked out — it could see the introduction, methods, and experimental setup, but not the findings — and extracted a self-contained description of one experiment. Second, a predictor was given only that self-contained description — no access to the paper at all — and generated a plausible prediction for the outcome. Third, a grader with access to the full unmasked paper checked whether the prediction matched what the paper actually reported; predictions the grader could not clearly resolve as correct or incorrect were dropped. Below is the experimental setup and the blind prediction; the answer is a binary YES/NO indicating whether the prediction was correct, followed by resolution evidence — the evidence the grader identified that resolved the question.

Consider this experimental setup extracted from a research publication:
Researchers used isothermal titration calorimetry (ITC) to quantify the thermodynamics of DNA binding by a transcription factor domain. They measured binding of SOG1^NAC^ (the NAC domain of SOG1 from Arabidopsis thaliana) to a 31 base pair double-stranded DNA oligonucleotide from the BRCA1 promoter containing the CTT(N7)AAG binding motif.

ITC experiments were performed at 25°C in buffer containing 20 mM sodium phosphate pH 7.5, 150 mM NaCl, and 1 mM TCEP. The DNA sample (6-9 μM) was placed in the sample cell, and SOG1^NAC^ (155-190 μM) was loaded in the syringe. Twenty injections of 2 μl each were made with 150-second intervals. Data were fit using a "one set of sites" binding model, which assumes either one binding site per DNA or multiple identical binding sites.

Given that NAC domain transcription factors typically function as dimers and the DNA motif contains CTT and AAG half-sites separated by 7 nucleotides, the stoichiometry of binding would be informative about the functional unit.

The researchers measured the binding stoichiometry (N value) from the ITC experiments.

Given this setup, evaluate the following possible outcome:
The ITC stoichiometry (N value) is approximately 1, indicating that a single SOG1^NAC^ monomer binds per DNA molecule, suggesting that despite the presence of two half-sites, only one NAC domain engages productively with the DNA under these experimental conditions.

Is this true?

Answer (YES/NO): NO